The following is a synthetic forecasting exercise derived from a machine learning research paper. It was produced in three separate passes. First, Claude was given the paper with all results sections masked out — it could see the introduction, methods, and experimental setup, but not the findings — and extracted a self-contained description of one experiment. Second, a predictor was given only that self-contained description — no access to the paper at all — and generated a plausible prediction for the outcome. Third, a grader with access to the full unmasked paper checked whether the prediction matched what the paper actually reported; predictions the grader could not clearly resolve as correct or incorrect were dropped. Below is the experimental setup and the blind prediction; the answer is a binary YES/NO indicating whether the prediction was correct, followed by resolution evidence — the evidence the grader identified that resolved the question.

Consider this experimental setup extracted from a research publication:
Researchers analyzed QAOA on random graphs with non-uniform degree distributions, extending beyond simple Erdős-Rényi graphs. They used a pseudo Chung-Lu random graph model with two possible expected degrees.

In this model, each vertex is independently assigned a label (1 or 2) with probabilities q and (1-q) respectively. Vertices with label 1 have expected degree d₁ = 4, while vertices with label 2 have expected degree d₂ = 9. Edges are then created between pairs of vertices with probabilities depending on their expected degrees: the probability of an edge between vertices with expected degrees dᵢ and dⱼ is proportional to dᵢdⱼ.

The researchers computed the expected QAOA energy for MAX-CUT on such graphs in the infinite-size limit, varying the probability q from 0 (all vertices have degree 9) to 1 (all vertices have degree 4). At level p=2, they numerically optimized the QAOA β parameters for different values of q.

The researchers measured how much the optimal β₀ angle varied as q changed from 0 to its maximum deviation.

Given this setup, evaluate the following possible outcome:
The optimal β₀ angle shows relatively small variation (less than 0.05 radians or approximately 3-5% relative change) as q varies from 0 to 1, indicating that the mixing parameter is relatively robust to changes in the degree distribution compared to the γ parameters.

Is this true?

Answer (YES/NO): YES